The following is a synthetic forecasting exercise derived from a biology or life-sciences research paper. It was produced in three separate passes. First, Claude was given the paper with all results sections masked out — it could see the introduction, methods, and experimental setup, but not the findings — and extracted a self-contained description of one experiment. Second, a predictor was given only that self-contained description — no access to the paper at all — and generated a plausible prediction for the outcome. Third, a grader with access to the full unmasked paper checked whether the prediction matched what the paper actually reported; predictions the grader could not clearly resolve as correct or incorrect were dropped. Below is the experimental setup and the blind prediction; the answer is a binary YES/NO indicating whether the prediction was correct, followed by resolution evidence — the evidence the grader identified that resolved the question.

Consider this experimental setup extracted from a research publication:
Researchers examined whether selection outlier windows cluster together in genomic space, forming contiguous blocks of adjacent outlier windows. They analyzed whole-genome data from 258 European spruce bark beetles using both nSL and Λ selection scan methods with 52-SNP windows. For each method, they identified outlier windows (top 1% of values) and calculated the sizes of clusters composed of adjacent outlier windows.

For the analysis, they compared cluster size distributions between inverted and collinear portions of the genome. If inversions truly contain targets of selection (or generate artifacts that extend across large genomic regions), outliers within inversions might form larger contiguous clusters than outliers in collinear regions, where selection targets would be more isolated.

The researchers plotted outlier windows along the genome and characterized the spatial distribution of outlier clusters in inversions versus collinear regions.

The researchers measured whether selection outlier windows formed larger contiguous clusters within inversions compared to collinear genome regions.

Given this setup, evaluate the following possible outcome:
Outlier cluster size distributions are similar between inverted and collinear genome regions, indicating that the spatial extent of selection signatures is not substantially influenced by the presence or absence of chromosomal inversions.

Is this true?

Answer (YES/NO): NO